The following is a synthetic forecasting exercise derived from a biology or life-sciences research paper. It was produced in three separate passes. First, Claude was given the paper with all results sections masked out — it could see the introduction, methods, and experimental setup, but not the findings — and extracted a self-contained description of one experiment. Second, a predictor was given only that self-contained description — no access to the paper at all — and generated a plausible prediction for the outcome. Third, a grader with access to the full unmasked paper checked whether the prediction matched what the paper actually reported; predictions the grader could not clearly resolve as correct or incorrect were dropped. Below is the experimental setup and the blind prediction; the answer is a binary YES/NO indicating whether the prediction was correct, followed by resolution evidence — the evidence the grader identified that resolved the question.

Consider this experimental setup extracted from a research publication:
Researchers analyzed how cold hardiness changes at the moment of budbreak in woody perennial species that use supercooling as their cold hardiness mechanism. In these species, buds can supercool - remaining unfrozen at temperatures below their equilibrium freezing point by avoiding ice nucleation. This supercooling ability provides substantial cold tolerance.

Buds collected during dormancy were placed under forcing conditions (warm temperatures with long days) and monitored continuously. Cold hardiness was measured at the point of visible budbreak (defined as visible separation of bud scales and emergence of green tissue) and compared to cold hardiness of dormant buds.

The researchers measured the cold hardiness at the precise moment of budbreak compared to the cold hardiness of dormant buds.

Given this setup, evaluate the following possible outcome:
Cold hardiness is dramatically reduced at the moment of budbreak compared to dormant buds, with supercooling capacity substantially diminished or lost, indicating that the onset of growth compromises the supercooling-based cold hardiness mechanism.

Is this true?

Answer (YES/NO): YES